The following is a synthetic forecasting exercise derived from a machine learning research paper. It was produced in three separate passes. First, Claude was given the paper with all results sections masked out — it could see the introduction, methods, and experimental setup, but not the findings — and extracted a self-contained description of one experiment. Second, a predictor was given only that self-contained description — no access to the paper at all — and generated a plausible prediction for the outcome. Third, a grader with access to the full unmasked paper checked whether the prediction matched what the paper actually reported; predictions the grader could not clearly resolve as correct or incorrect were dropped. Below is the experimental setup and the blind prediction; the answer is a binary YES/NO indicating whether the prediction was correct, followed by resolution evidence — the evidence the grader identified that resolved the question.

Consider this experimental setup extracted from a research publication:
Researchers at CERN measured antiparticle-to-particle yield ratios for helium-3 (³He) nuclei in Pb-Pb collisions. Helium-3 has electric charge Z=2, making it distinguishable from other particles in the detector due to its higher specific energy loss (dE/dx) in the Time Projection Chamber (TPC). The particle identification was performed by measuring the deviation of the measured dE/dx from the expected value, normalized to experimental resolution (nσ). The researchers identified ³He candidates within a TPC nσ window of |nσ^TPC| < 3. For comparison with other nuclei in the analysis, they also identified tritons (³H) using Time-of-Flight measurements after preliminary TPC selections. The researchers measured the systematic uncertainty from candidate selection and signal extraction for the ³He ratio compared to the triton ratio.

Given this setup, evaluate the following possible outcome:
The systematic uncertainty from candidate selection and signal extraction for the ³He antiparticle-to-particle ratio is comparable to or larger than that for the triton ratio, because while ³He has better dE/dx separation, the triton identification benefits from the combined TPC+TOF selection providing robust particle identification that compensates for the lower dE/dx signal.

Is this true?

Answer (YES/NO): NO